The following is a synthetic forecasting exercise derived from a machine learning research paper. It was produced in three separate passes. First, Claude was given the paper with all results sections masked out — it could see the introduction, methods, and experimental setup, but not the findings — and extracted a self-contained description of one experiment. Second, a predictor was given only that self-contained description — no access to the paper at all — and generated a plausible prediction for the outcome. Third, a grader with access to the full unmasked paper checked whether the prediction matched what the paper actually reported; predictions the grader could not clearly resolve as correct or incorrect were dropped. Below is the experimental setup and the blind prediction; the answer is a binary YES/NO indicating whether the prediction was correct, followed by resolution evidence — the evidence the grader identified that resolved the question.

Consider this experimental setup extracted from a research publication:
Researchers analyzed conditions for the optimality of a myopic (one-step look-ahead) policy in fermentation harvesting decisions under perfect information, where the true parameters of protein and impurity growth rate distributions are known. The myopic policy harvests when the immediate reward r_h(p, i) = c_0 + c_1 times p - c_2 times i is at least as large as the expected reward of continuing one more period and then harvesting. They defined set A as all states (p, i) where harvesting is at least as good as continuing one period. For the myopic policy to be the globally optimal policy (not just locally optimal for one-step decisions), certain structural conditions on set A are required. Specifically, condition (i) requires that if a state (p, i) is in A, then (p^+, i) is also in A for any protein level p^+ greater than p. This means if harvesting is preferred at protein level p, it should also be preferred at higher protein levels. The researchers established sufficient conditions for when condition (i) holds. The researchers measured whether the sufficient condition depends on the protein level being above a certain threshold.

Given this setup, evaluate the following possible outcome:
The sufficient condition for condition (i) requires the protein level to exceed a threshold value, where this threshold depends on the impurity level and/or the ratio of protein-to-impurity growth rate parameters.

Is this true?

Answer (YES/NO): NO